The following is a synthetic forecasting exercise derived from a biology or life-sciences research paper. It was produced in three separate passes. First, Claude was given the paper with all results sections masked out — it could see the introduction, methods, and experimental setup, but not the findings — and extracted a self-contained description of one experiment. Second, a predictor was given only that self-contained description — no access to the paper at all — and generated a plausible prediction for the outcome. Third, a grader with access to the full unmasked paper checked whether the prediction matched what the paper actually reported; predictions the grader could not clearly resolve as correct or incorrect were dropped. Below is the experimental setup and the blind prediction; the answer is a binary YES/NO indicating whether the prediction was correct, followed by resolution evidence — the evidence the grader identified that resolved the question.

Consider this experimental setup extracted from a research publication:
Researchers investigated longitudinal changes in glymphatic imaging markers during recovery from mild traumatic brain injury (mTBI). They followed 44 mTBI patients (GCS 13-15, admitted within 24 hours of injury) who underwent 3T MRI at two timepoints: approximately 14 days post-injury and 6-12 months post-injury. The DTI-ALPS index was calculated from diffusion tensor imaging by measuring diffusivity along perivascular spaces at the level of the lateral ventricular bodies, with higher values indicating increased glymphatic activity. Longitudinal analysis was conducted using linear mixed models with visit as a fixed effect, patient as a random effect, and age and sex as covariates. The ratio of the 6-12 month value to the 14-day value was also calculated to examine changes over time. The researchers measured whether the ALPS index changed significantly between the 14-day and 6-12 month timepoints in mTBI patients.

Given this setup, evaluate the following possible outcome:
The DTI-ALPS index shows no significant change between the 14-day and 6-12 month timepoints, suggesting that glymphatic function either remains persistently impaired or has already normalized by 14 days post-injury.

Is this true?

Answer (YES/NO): YES